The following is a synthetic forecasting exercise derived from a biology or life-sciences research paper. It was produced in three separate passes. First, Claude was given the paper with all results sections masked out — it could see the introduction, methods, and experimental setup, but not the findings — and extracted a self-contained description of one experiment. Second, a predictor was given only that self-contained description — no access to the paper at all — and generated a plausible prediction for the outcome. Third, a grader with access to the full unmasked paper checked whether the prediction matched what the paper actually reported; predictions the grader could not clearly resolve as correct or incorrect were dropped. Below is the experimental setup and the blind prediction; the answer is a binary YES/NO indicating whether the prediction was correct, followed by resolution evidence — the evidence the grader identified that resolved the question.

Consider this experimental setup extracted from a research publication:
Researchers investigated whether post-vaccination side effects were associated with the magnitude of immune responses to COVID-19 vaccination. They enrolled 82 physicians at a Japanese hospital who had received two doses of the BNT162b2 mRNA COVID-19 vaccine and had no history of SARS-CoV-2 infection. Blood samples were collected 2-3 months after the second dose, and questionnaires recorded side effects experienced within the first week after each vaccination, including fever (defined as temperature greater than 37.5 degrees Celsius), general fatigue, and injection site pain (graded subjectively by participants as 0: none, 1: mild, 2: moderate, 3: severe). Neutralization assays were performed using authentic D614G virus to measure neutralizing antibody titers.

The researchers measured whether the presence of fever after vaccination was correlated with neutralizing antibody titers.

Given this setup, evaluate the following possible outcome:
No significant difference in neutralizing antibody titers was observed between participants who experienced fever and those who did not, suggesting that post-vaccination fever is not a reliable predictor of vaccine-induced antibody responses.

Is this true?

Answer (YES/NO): YES